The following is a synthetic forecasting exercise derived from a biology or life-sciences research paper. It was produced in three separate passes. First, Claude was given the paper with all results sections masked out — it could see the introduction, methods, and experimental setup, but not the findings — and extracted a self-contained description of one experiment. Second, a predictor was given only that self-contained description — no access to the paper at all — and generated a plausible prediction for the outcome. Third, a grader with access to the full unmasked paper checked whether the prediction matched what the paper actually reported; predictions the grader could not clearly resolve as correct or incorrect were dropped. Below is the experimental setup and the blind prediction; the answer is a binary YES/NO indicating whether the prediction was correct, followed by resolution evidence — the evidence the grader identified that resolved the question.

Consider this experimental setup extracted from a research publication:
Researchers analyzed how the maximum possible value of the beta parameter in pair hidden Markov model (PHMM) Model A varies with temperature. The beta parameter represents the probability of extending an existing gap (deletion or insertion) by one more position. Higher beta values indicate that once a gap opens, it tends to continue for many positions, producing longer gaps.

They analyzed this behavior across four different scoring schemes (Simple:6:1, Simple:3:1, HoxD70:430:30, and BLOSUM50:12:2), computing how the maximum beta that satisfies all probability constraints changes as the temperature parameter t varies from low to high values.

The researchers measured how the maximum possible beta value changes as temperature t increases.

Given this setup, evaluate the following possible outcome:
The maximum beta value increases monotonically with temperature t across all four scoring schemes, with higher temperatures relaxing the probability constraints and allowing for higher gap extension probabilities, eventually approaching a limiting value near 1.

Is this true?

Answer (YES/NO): NO